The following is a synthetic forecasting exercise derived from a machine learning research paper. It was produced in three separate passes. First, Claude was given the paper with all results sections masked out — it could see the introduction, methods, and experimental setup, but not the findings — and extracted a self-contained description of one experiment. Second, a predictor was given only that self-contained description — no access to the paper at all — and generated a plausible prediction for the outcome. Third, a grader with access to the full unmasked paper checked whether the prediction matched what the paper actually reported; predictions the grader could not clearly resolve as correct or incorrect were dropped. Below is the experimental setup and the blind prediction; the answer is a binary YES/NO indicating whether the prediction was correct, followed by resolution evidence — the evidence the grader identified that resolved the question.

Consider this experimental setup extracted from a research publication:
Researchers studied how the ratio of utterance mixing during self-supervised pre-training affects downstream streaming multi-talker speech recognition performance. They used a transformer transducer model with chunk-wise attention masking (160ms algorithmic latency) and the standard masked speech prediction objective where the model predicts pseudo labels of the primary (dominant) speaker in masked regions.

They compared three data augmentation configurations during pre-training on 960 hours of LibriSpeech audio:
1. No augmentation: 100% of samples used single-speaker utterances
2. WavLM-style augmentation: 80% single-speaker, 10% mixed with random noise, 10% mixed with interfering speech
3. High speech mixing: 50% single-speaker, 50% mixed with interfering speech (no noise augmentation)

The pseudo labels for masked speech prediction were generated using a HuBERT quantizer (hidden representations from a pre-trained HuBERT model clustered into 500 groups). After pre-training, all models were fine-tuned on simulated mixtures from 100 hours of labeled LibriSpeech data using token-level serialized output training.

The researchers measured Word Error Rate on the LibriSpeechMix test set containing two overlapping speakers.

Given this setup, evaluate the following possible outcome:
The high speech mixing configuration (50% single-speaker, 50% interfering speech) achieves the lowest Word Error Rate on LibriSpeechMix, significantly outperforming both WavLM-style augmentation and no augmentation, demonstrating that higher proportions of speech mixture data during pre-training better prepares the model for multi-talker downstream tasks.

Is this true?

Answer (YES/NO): YES